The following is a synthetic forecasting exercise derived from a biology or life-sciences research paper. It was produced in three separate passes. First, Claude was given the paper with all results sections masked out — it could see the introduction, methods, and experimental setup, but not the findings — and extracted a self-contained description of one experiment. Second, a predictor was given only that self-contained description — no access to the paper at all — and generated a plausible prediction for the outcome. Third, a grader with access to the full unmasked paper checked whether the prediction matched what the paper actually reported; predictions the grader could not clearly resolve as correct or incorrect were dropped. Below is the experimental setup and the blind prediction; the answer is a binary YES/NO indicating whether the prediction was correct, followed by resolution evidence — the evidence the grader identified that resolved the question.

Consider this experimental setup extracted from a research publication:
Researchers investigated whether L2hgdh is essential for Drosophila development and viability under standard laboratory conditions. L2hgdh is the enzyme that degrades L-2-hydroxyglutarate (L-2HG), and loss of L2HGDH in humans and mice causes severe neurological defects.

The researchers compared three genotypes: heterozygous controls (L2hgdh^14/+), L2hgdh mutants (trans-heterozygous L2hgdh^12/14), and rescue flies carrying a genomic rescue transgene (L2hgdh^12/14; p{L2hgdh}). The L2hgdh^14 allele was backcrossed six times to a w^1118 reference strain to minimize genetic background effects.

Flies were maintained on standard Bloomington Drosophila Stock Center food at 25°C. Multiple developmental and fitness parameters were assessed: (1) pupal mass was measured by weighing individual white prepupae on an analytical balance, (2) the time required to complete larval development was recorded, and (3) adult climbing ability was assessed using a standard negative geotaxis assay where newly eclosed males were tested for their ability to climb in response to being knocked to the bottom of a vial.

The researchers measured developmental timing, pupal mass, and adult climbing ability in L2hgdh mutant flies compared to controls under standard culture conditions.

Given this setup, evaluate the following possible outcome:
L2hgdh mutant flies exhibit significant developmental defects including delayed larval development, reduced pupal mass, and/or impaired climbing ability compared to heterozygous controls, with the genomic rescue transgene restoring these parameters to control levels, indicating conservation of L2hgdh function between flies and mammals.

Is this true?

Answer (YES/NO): NO